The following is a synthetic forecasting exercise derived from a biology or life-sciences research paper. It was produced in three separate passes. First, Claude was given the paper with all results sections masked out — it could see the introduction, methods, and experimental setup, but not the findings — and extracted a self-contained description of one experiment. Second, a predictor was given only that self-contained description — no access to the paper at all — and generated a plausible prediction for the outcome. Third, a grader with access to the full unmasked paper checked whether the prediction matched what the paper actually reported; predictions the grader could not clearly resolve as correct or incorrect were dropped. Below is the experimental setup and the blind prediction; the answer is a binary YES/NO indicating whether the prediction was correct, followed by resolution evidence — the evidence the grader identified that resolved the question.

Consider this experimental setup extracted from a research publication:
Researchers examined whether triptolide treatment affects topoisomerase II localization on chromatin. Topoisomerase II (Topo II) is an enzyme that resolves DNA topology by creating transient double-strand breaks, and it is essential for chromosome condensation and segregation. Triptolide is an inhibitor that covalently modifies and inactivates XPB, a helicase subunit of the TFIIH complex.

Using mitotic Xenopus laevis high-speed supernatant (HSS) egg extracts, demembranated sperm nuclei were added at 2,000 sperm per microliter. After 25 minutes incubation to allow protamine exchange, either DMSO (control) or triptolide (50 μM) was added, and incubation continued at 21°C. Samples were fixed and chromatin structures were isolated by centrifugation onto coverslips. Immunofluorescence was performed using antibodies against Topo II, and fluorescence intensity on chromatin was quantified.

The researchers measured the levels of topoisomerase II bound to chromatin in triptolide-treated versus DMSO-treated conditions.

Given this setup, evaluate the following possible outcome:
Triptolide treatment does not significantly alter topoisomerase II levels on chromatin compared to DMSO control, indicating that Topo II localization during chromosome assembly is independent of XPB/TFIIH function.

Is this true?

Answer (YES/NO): YES